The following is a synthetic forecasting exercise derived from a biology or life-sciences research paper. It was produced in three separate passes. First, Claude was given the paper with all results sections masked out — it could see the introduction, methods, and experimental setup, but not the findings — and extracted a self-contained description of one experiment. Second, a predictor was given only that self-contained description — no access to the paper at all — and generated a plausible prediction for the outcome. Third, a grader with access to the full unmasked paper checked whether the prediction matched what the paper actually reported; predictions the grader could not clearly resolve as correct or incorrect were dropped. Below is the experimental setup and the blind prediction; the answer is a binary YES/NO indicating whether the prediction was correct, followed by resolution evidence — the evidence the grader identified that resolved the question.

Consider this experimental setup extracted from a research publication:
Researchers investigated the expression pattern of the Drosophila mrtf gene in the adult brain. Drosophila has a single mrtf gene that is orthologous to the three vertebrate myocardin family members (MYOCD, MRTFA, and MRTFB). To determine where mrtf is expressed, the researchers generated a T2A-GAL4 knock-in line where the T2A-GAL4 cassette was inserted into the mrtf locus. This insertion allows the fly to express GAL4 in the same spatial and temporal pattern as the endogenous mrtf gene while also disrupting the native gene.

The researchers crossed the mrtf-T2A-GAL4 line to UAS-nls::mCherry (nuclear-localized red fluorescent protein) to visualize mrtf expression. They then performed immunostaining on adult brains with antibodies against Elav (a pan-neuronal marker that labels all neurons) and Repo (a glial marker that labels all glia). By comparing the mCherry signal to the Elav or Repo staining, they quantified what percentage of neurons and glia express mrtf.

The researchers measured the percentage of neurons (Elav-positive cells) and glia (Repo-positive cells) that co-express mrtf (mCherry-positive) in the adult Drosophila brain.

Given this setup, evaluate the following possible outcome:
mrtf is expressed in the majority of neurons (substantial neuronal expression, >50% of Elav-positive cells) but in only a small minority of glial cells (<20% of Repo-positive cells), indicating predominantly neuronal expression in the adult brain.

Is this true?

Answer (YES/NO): NO